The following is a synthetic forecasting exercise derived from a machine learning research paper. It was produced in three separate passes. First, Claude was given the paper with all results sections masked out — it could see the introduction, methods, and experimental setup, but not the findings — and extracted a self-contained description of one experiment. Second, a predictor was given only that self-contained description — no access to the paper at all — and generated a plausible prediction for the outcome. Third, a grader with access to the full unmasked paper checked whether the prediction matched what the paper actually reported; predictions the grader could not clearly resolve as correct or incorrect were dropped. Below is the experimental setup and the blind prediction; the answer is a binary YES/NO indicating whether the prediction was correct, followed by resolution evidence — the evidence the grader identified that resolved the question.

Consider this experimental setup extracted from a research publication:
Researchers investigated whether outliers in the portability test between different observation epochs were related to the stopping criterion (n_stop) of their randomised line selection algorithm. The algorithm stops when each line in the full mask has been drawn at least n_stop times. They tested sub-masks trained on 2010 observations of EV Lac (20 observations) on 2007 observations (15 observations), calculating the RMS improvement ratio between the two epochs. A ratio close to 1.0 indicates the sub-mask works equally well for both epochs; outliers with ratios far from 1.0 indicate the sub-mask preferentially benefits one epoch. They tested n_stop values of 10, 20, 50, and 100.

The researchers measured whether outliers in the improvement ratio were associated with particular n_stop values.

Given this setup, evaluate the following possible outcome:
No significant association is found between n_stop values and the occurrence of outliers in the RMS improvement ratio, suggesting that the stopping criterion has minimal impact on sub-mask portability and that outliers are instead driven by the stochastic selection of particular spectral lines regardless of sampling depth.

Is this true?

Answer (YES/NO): NO